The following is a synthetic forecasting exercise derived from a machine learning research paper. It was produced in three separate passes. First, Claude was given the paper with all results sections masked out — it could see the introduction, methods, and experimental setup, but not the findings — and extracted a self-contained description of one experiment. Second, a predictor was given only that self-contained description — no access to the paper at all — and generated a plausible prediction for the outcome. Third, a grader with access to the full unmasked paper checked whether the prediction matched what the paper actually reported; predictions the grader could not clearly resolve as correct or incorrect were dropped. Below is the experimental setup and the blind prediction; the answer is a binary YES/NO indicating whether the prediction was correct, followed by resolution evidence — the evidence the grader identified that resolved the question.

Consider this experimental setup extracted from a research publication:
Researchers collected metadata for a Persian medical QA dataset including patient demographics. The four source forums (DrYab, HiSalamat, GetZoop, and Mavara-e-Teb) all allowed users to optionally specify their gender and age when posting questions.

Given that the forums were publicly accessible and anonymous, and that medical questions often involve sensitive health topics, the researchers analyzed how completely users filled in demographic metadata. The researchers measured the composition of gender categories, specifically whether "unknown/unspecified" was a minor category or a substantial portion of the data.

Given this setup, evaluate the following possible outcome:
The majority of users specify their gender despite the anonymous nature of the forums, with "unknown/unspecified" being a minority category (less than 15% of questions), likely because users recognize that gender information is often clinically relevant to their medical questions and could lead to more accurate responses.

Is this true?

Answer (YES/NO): NO